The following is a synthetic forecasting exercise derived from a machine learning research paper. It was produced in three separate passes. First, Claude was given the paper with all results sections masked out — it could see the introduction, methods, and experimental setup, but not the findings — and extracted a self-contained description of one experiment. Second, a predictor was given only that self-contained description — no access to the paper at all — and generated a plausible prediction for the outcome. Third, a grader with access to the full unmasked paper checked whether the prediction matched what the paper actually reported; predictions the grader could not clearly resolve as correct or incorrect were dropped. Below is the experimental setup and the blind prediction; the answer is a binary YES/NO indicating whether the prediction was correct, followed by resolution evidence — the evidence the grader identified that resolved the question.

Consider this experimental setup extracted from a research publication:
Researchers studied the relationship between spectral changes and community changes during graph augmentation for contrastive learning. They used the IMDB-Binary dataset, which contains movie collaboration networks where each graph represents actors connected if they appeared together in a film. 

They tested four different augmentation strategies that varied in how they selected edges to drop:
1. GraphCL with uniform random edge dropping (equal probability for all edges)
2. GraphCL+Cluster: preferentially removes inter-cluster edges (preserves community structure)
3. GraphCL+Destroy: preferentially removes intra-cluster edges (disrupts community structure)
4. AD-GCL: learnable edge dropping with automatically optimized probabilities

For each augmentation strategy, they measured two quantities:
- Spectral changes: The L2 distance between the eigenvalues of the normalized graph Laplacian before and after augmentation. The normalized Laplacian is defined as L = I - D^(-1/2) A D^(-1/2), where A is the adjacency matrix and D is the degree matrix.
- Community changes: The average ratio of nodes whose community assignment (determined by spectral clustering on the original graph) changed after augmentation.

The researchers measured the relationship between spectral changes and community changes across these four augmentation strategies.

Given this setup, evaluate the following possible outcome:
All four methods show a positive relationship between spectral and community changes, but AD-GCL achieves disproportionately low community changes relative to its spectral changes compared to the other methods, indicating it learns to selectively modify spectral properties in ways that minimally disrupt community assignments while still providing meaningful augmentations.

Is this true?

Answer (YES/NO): NO